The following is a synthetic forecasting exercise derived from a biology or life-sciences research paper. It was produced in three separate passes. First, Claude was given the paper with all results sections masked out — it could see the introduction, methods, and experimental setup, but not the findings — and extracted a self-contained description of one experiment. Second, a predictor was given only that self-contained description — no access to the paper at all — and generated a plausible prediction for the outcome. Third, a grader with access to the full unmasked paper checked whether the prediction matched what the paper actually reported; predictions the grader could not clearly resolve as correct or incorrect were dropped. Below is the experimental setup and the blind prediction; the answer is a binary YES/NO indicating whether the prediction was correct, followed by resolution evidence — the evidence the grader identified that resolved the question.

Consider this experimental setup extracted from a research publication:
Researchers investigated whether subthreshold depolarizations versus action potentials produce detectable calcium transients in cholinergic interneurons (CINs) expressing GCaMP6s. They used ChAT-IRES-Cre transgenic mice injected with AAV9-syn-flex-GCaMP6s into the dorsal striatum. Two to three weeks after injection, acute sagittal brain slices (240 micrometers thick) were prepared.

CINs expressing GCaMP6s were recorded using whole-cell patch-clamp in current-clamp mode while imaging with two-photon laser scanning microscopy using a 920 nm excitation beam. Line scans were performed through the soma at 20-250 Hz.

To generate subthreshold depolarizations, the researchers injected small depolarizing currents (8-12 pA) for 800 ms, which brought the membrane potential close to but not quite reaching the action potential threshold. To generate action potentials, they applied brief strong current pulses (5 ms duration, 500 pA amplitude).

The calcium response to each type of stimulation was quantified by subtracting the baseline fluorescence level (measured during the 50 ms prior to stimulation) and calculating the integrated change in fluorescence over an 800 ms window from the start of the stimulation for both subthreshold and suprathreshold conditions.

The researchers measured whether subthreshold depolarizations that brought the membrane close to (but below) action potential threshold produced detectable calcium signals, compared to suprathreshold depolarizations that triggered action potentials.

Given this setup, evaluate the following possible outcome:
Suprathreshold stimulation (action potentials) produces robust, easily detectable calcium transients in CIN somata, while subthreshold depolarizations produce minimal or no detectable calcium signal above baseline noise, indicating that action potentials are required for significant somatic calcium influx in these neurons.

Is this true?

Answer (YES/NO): NO